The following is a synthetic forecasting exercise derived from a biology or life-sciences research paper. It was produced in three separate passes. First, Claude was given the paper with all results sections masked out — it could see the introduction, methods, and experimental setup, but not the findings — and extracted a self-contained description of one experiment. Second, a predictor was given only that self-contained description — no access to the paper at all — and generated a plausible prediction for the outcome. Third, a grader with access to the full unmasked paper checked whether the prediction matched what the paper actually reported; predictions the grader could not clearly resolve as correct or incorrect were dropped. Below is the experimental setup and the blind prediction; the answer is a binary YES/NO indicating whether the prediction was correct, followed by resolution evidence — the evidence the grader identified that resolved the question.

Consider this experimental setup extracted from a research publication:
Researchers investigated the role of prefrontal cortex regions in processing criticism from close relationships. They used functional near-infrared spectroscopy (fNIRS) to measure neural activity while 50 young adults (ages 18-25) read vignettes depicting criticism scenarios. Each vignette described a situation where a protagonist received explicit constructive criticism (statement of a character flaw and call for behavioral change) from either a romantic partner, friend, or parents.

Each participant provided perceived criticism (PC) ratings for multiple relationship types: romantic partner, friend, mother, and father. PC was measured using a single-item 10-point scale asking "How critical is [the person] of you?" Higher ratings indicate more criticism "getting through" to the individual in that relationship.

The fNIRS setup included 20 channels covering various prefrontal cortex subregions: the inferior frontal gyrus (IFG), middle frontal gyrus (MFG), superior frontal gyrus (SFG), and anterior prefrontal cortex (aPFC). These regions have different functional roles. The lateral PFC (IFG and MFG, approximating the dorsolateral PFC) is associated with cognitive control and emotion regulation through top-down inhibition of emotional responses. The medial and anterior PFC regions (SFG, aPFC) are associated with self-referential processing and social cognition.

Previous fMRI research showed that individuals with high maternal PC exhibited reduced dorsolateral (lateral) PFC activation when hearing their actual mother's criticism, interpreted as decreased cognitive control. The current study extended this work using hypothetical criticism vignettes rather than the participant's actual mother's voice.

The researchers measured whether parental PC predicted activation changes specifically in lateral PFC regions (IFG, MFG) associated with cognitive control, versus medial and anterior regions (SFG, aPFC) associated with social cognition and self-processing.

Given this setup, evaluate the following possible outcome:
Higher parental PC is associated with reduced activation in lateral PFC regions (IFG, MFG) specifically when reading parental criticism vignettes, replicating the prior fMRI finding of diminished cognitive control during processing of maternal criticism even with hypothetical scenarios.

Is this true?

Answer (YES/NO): NO